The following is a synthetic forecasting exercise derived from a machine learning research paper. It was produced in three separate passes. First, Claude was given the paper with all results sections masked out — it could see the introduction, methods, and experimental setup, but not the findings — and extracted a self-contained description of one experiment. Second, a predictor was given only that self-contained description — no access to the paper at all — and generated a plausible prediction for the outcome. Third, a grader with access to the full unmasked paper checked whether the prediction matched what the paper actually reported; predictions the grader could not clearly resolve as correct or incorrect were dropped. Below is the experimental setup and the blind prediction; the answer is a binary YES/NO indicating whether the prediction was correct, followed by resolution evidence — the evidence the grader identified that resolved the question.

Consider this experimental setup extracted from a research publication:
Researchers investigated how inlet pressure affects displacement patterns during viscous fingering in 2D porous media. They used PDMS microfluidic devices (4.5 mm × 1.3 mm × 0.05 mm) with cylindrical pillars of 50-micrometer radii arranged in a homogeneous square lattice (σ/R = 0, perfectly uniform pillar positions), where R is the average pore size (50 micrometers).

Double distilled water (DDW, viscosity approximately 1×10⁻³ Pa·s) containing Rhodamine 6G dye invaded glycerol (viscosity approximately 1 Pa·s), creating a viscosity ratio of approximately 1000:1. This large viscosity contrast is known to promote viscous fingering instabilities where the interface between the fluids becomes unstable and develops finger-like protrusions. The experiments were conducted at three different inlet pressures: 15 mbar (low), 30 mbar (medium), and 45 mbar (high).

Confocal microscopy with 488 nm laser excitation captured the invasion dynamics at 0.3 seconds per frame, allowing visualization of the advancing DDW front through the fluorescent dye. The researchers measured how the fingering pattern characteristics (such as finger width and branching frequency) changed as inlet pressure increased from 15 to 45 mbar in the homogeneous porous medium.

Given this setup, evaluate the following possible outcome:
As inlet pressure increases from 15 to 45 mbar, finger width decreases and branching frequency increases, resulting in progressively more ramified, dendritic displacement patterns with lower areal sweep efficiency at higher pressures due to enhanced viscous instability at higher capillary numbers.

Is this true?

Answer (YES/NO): NO